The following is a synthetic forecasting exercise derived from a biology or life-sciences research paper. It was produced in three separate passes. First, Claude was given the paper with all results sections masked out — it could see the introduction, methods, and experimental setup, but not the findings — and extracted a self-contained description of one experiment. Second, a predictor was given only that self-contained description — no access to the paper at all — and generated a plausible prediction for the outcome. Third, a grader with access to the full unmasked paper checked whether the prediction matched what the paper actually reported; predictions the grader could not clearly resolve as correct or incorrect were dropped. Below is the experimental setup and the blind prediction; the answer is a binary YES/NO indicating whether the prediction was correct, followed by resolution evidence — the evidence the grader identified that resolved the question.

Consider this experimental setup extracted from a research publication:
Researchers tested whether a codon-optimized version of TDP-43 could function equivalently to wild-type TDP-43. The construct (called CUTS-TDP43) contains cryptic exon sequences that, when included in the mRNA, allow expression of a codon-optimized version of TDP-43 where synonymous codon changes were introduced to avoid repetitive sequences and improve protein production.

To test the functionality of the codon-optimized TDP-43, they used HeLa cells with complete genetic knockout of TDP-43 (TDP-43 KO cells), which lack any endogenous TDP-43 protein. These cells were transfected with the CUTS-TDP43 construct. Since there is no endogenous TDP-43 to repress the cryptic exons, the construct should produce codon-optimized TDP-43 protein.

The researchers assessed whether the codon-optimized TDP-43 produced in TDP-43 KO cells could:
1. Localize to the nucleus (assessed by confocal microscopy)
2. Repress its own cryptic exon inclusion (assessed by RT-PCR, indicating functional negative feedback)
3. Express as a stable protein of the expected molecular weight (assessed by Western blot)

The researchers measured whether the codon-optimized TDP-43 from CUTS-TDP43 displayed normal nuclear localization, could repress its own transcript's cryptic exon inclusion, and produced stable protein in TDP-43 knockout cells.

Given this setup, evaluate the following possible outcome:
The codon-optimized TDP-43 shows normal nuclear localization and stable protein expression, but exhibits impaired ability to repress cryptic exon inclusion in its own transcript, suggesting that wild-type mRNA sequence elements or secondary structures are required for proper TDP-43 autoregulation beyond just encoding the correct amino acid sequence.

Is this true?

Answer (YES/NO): NO